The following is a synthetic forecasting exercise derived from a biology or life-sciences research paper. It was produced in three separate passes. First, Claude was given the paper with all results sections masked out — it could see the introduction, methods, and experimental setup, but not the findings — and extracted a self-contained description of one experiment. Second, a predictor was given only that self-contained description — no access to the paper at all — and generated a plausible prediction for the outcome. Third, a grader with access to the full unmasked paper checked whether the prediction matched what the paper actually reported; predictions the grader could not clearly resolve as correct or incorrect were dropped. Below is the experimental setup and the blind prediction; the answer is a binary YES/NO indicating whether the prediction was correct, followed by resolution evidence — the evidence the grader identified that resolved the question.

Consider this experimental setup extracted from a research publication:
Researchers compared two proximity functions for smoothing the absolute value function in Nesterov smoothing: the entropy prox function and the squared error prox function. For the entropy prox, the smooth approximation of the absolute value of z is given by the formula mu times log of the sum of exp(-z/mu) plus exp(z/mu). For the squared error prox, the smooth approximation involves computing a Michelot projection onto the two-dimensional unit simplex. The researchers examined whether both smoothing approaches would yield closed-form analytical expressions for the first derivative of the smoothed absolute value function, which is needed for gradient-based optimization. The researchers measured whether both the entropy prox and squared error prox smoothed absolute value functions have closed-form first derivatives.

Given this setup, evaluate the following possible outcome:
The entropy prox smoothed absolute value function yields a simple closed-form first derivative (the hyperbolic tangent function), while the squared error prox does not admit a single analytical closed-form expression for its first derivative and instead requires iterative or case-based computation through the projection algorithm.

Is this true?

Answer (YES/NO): NO